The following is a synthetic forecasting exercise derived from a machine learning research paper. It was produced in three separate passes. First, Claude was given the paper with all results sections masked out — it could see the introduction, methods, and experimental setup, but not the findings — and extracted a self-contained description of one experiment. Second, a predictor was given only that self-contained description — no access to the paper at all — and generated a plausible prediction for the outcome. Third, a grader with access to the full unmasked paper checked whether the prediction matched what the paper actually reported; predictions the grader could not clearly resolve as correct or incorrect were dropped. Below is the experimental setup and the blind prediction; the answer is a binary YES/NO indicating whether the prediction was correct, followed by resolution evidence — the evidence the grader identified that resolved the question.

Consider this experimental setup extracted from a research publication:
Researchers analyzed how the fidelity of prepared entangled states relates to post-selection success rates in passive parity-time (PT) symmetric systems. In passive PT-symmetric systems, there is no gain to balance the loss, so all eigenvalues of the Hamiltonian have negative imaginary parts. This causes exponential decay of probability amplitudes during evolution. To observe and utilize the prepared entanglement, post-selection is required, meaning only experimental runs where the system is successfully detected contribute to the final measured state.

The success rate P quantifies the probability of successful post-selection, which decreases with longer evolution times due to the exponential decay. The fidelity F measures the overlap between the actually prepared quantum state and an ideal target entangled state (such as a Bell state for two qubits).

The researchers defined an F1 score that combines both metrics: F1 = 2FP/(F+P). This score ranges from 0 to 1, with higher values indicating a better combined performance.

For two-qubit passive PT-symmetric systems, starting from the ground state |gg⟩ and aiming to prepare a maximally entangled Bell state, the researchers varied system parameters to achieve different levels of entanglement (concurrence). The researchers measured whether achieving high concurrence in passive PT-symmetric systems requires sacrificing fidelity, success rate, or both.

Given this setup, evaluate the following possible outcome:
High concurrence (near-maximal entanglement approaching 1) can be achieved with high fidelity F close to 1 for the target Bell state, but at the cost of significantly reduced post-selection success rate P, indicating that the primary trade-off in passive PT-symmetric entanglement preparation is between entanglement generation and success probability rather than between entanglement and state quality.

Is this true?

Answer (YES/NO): NO